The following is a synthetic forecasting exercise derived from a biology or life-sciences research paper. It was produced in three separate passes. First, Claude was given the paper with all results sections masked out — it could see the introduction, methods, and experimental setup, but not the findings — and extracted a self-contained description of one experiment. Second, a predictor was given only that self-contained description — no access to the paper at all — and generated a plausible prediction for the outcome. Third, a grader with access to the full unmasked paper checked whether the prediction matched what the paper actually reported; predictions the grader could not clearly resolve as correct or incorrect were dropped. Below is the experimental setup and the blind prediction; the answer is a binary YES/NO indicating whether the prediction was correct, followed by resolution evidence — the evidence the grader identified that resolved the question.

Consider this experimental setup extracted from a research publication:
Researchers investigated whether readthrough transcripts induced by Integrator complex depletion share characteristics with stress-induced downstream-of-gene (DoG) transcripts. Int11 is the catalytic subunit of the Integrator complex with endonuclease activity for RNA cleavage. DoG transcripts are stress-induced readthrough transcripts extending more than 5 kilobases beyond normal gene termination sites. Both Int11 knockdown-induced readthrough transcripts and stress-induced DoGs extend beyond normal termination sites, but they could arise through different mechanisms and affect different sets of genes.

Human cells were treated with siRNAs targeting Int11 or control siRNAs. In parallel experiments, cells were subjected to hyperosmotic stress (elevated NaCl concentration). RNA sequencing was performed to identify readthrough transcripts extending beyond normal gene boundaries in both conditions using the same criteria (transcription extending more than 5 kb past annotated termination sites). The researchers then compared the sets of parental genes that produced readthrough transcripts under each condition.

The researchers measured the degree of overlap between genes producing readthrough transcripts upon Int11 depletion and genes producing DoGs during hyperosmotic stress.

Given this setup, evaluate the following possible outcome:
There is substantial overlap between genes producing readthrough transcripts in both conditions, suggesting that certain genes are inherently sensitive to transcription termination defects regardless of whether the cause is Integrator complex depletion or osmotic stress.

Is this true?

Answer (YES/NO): NO